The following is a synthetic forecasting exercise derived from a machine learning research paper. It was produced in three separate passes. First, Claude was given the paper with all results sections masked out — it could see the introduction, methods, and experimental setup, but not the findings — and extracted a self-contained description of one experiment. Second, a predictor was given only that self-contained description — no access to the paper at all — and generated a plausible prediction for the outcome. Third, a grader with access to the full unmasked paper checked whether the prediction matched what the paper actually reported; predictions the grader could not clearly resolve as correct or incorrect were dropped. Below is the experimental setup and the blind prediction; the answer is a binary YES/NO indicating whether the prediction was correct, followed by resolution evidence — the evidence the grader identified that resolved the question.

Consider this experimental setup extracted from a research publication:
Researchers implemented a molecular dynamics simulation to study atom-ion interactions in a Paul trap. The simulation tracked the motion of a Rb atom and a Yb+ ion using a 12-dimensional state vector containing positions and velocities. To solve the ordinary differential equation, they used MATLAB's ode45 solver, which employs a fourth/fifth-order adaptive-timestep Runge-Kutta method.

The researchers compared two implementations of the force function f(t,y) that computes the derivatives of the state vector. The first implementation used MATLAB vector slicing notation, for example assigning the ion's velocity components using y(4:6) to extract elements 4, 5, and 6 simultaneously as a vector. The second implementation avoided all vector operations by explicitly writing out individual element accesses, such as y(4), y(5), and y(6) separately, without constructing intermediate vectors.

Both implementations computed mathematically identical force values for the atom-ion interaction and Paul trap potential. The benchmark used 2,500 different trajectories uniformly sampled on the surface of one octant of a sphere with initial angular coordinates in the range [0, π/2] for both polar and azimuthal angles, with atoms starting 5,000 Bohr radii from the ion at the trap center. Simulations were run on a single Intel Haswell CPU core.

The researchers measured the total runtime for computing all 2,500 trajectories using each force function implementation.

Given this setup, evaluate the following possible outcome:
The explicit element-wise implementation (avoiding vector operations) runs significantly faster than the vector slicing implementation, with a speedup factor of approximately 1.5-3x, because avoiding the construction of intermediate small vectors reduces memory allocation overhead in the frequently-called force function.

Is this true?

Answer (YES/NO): YES